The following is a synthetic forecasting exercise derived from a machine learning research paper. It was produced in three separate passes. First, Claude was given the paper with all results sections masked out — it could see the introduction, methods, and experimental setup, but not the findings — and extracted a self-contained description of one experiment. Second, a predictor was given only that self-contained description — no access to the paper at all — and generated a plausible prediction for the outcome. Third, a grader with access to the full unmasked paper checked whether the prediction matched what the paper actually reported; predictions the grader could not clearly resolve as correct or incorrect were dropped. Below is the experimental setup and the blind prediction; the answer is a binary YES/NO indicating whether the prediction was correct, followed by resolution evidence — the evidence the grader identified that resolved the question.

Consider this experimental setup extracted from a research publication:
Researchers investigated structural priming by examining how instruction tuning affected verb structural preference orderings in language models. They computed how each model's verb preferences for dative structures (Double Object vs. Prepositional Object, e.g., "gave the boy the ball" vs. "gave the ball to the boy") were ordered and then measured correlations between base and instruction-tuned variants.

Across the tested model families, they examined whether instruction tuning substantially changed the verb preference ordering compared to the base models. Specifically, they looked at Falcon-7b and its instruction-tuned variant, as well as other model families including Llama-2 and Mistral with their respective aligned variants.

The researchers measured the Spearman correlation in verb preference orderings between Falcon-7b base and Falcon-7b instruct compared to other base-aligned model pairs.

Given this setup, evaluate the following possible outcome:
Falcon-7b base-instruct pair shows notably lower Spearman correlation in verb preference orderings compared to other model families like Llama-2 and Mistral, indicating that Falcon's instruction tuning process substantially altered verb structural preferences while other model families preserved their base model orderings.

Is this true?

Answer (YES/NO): NO